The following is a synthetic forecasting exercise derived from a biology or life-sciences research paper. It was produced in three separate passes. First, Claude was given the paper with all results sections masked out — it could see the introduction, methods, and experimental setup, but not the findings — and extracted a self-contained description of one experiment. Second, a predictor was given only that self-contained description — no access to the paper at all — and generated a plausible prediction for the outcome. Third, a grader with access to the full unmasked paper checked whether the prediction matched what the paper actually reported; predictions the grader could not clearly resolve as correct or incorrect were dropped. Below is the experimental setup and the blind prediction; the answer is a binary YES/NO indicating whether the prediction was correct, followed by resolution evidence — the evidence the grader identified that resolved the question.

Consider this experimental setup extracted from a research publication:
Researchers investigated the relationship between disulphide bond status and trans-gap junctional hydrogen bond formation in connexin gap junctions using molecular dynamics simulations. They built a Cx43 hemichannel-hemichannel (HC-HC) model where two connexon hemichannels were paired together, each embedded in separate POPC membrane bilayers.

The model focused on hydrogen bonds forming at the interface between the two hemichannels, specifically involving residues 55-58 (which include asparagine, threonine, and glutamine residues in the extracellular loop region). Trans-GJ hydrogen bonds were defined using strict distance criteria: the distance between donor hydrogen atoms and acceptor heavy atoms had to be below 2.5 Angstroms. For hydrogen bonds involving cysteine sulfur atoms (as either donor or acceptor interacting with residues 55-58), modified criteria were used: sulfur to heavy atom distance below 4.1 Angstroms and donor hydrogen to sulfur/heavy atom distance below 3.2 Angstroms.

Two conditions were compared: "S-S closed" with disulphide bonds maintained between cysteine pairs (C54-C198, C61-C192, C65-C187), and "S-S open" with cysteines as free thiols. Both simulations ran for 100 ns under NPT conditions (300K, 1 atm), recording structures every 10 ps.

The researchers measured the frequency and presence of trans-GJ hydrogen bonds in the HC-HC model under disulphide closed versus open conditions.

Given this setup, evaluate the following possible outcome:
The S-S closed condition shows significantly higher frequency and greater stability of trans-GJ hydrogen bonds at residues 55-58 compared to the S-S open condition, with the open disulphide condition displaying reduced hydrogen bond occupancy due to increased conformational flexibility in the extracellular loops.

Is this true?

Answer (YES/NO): NO